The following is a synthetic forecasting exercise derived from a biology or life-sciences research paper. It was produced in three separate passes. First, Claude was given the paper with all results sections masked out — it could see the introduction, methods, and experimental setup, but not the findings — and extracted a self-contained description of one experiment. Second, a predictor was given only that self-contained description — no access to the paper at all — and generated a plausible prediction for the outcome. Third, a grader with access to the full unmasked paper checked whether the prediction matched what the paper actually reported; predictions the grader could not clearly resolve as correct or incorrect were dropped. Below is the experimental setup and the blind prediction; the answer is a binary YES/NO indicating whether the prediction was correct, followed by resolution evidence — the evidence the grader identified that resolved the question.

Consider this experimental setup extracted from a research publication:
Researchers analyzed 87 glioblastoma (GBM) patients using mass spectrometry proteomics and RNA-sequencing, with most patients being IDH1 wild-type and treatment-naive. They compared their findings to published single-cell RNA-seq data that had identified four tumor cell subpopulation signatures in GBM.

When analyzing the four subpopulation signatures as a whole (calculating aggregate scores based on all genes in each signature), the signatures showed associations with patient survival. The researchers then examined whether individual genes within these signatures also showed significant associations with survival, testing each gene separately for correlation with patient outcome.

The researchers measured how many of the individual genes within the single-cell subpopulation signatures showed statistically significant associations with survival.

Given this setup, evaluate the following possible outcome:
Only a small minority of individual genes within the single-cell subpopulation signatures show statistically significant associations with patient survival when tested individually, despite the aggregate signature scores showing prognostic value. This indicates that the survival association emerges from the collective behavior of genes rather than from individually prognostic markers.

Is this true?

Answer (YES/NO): YES